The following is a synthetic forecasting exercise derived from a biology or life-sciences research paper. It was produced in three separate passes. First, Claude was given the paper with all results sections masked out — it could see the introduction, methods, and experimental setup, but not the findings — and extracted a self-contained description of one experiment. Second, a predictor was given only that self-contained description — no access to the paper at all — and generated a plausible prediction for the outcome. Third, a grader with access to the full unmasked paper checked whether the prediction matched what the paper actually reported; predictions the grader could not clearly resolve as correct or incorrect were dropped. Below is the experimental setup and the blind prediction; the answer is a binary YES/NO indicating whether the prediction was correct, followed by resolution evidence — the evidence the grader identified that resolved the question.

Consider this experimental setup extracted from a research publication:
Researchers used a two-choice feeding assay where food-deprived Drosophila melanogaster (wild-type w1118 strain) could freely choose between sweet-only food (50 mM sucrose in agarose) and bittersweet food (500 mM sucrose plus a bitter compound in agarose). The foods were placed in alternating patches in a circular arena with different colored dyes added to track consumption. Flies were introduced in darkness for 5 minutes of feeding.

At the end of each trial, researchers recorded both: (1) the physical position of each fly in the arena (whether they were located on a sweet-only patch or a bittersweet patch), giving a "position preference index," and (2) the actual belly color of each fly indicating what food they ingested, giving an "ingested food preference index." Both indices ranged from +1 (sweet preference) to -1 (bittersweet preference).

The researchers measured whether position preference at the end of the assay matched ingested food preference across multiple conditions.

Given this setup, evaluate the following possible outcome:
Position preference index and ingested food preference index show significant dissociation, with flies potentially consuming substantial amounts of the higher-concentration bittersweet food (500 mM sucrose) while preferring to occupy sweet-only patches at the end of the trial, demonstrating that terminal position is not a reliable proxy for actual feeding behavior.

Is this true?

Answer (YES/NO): NO